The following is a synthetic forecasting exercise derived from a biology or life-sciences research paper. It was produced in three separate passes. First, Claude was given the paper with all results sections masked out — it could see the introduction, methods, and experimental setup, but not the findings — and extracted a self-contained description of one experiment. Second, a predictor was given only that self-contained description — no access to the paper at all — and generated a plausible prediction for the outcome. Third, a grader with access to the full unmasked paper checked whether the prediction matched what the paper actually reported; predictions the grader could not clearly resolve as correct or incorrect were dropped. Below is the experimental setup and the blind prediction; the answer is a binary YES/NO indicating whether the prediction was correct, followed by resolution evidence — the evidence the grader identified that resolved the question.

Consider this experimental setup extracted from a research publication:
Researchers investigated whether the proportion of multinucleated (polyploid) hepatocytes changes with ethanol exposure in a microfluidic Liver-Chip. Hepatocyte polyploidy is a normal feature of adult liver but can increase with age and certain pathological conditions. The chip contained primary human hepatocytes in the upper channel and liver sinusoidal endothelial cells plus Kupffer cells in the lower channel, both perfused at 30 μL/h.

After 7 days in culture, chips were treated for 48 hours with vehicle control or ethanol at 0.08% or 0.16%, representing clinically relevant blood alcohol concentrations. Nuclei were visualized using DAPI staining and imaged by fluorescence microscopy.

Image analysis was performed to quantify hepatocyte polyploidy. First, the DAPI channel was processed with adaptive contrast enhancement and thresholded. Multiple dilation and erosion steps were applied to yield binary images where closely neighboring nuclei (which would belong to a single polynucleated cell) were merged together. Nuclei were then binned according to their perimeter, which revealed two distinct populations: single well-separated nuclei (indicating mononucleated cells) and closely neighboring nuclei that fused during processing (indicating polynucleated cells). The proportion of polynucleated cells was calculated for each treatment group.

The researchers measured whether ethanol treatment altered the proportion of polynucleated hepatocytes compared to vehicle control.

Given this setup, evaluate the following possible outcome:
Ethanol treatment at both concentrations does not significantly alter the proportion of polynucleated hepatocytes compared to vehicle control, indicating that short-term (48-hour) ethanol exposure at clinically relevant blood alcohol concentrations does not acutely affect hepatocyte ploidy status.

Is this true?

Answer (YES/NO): NO